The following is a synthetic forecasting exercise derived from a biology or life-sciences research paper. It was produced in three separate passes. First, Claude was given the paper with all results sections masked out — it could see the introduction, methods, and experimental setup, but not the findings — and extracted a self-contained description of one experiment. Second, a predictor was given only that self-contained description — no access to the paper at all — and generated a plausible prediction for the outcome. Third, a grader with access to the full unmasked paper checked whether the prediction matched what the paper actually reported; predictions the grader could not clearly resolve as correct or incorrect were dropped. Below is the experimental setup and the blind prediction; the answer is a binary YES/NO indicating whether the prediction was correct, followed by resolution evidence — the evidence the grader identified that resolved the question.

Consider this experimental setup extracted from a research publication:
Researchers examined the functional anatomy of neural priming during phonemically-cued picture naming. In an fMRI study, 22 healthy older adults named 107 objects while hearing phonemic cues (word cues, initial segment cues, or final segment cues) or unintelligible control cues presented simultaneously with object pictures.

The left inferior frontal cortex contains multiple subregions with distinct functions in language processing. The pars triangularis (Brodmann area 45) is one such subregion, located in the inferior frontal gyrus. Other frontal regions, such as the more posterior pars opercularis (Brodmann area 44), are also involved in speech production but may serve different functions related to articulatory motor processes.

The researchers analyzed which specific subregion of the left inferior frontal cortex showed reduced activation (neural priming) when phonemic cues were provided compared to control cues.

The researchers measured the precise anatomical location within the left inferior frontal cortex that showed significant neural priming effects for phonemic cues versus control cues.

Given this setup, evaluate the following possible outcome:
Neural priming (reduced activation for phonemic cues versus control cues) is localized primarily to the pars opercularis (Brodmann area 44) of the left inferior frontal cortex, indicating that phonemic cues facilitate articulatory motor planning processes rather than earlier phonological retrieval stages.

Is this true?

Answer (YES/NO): NO